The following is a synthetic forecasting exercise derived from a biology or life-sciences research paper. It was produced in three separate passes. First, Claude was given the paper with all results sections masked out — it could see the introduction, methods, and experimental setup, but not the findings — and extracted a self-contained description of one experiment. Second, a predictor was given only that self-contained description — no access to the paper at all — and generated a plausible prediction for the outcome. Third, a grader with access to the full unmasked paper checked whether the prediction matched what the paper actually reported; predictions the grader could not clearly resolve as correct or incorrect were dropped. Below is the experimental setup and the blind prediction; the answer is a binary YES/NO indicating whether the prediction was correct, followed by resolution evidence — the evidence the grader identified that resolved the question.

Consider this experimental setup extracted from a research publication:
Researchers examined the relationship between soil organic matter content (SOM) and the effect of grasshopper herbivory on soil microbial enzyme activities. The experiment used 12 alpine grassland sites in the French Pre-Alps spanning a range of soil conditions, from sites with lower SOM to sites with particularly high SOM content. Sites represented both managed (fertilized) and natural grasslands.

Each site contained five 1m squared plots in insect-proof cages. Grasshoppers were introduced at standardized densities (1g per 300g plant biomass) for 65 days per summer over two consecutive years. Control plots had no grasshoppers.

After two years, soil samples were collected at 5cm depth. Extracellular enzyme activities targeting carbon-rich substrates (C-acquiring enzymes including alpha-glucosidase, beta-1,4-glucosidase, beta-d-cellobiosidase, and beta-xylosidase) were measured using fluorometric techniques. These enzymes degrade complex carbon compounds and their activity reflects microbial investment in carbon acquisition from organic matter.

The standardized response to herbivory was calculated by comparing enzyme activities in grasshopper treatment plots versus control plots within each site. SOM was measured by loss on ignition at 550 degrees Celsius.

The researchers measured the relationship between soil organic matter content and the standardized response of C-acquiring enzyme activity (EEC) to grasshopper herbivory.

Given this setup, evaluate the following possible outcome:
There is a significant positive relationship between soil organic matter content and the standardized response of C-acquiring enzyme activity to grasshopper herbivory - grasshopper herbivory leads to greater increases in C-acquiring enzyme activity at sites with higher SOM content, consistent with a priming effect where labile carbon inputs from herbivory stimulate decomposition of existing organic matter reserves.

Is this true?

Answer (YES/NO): YES